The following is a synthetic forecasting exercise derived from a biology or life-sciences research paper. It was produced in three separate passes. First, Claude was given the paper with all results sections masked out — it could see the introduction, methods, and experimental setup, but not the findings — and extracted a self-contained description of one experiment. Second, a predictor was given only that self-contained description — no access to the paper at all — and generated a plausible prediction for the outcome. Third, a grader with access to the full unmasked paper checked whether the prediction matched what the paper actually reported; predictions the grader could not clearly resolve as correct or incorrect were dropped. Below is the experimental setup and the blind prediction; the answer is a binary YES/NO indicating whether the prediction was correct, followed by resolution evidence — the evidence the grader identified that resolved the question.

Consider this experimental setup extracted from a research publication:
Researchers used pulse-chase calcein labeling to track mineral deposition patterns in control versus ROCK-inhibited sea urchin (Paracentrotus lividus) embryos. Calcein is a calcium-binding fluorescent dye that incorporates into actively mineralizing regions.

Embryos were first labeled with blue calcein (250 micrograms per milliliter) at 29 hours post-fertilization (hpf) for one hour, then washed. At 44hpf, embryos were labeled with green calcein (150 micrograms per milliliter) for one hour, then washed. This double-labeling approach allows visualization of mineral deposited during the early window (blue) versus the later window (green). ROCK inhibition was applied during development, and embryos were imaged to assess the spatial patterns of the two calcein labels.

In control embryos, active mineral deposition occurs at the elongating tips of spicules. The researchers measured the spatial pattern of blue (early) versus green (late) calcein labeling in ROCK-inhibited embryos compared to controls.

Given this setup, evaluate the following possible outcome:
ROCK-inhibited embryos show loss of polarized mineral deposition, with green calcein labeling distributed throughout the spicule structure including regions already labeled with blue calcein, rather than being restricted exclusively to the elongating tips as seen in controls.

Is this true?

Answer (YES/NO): NO